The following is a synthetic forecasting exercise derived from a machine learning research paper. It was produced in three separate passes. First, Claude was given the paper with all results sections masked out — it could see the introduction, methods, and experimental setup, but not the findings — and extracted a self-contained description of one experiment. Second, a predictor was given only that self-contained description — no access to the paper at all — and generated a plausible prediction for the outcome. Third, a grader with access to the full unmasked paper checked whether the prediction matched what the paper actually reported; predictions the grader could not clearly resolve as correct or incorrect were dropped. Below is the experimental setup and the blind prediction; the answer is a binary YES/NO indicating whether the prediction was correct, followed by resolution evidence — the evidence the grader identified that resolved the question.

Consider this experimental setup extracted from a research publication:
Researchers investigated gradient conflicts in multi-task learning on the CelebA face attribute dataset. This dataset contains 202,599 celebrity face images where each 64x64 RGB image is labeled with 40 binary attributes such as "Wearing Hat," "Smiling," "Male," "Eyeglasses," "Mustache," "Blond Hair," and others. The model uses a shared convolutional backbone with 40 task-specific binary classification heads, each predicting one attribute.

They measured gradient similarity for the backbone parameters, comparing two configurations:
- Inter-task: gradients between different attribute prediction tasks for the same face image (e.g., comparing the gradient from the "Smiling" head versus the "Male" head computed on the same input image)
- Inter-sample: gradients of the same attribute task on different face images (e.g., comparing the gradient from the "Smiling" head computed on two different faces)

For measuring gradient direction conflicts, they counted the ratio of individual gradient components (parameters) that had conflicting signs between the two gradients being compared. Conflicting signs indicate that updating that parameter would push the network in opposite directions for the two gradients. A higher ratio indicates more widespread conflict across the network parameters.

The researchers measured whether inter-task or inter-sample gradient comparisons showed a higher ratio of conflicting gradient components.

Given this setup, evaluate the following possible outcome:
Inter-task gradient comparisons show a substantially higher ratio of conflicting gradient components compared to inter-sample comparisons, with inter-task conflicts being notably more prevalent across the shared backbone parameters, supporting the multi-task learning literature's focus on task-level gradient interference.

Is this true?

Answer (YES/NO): NO